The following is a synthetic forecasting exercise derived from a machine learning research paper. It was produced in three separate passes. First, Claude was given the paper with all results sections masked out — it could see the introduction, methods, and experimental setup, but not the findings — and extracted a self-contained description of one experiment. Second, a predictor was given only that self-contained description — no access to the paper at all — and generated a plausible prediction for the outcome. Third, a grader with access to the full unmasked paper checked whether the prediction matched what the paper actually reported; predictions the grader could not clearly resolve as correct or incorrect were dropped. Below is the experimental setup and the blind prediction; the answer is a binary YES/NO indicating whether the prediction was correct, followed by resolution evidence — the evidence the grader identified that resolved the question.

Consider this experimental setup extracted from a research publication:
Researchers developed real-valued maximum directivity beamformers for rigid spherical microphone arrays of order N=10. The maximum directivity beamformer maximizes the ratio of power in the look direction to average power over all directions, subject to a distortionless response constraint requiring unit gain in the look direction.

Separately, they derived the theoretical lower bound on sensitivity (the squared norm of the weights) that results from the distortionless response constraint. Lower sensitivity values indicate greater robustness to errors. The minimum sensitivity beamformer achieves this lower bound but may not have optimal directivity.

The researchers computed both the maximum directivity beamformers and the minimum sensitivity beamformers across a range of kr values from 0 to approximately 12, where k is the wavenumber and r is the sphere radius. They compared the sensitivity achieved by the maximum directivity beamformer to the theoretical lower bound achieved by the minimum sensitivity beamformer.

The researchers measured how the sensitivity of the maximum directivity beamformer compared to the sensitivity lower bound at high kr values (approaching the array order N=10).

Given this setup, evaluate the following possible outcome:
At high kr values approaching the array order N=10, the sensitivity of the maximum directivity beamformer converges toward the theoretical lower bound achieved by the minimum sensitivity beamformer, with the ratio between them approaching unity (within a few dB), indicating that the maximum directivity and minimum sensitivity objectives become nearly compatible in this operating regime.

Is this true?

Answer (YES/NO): YES